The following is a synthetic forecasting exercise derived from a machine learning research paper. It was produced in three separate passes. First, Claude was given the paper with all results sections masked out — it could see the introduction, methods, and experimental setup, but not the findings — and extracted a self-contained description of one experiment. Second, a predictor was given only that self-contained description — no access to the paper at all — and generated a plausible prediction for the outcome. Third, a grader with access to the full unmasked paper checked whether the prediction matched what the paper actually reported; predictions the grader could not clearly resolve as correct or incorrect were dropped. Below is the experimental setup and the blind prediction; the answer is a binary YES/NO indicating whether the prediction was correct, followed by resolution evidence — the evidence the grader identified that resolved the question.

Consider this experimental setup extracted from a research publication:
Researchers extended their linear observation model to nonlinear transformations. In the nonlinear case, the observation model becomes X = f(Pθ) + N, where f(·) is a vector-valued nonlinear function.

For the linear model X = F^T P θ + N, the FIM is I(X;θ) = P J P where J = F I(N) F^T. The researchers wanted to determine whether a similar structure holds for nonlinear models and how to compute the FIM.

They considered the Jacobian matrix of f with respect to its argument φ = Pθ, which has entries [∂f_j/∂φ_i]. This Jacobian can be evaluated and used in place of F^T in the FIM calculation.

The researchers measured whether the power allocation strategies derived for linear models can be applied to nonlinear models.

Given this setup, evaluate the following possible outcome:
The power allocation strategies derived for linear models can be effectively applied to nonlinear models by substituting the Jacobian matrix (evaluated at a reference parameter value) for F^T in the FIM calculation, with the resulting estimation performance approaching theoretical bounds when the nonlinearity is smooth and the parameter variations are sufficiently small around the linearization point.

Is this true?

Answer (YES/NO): NO